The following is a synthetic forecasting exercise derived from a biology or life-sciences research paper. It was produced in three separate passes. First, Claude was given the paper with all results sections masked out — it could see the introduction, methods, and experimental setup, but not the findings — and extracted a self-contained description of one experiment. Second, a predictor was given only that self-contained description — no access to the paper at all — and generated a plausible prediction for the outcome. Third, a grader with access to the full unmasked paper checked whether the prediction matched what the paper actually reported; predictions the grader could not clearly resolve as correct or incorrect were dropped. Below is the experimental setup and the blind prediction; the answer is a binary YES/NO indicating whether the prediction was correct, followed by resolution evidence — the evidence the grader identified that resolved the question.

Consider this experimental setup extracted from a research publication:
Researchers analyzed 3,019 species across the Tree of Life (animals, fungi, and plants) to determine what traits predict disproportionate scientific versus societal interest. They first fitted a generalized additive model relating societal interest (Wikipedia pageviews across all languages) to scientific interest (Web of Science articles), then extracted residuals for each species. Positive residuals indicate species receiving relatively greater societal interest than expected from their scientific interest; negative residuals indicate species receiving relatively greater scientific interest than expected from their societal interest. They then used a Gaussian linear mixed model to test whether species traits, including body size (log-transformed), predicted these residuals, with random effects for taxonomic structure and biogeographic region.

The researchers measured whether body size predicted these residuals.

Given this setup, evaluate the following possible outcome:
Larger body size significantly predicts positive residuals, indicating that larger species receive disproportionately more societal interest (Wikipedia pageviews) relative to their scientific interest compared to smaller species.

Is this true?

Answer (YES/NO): YES